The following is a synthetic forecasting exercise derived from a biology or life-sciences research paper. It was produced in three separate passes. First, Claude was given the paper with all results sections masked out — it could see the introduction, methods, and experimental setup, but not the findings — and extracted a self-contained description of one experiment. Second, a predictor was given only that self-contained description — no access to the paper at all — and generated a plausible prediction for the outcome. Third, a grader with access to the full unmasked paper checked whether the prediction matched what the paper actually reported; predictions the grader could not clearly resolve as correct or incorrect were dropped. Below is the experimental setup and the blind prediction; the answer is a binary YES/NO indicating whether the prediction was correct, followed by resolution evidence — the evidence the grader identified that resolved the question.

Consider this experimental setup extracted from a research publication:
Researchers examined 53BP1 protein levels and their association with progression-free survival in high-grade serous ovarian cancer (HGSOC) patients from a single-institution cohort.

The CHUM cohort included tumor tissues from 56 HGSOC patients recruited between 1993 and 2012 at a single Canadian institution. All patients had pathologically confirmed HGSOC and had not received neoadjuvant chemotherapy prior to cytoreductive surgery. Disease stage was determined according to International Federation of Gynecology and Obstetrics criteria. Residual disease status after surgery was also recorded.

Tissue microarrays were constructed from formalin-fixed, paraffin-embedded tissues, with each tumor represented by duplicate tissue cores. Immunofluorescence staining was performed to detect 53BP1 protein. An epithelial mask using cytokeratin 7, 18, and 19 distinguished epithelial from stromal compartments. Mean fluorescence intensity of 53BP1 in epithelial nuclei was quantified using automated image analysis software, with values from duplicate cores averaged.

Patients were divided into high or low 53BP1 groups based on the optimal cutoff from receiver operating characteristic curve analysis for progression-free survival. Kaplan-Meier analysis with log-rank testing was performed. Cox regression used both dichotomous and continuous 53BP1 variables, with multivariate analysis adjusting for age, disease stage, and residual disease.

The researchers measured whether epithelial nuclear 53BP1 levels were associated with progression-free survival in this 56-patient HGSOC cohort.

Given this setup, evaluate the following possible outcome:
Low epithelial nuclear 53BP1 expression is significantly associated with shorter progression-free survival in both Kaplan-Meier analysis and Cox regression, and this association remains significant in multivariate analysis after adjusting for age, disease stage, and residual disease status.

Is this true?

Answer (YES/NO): NO